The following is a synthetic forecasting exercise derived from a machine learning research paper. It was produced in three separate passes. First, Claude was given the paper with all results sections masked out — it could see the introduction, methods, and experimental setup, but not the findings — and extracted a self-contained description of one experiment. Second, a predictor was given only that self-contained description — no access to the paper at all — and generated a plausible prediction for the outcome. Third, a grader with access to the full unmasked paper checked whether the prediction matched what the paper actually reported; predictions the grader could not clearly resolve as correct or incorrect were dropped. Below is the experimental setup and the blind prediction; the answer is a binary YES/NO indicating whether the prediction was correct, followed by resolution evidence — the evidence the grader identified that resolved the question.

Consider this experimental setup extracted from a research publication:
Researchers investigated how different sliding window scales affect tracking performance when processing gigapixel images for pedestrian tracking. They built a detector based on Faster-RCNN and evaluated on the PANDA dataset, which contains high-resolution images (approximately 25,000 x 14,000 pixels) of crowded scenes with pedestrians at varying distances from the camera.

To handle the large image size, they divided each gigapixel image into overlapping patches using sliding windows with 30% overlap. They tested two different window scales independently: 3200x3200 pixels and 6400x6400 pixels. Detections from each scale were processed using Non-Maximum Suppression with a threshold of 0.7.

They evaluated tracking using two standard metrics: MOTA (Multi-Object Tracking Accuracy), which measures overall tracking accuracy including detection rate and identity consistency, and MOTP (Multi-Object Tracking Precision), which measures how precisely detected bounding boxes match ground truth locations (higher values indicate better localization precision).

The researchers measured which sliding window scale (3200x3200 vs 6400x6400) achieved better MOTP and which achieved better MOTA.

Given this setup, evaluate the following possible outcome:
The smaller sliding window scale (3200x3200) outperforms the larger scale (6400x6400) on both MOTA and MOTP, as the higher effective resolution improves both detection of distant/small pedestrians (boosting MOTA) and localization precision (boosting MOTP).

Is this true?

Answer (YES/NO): NO